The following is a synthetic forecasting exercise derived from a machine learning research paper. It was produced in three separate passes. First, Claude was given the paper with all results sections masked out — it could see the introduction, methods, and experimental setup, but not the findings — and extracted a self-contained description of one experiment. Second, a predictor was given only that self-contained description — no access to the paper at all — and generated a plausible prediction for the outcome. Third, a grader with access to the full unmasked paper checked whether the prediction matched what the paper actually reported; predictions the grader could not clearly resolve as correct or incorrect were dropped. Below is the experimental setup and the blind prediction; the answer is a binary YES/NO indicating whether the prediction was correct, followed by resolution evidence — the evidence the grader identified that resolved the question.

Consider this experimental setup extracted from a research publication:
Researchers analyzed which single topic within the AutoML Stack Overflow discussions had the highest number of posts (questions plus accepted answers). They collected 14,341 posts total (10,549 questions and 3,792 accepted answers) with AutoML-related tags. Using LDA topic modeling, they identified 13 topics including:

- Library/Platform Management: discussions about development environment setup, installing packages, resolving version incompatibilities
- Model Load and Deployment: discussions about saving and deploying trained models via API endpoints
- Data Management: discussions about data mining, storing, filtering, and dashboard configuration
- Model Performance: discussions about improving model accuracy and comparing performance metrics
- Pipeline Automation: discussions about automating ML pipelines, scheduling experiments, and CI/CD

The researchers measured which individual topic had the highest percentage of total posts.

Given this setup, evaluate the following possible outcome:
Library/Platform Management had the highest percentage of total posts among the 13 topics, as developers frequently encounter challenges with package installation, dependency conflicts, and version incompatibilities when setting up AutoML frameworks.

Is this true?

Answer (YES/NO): NO